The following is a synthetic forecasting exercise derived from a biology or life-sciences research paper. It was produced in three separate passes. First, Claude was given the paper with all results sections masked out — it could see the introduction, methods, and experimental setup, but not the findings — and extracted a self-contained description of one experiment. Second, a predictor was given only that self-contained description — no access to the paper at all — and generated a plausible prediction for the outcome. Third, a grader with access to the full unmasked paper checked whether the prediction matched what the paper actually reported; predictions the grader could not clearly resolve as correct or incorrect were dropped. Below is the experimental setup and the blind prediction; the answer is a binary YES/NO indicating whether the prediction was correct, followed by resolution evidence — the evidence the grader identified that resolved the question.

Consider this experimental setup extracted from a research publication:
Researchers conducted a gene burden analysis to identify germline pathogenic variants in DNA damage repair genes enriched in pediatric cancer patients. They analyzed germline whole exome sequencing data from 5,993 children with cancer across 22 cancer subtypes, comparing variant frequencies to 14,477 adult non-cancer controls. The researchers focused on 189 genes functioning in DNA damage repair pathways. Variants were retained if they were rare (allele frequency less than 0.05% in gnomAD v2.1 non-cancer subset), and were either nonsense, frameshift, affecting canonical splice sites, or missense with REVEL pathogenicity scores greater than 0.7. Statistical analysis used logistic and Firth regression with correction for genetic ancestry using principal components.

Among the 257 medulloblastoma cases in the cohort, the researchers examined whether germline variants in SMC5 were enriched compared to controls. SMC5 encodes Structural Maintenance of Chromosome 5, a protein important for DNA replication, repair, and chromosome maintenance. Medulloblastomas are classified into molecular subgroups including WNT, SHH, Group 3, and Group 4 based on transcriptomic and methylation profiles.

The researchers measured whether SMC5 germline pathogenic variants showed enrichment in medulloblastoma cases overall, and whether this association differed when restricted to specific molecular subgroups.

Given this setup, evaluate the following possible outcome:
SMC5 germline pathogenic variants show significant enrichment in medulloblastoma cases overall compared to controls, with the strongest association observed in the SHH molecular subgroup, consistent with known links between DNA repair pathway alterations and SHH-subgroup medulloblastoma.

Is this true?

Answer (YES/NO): NO